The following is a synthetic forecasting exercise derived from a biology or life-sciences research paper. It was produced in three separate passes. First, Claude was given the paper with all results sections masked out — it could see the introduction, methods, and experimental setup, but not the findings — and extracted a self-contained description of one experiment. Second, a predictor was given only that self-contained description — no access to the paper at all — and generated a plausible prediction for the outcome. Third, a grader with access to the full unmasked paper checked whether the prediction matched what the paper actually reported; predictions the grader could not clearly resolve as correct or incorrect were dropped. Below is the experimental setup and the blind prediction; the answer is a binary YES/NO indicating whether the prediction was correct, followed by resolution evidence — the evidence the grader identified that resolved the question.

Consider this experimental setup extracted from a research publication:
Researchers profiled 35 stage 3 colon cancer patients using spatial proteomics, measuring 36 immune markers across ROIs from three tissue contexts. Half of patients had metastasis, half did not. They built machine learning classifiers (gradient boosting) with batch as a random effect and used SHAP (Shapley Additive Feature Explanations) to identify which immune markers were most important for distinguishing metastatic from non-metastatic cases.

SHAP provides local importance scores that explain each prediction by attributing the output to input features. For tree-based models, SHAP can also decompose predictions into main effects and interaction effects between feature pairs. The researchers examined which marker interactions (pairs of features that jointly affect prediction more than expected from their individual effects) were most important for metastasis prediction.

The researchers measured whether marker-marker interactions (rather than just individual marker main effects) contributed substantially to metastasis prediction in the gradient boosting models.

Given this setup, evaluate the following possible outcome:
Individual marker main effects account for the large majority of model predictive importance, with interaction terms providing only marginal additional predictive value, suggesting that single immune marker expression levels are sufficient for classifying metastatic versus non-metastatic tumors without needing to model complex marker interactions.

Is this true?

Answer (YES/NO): NO